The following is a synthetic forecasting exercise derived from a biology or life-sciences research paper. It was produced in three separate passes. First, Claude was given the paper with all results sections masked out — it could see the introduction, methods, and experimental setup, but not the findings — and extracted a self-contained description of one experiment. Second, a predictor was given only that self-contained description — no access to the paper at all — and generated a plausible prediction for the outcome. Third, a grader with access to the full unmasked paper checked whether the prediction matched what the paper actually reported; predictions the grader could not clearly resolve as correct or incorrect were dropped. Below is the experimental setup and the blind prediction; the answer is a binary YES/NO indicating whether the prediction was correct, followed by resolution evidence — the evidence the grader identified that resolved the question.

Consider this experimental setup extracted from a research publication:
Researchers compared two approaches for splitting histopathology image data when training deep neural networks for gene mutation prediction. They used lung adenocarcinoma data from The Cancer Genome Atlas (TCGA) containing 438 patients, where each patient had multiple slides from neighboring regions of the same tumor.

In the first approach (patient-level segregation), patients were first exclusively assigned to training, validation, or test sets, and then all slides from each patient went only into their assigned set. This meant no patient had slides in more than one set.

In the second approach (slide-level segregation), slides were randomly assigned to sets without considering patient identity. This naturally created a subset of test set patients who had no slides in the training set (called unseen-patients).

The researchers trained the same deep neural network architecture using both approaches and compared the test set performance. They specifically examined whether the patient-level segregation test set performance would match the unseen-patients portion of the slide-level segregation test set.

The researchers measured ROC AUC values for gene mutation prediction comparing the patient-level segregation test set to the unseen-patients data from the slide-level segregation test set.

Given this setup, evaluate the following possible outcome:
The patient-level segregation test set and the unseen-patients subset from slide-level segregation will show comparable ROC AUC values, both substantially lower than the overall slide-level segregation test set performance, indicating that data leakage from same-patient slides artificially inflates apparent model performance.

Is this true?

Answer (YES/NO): YES